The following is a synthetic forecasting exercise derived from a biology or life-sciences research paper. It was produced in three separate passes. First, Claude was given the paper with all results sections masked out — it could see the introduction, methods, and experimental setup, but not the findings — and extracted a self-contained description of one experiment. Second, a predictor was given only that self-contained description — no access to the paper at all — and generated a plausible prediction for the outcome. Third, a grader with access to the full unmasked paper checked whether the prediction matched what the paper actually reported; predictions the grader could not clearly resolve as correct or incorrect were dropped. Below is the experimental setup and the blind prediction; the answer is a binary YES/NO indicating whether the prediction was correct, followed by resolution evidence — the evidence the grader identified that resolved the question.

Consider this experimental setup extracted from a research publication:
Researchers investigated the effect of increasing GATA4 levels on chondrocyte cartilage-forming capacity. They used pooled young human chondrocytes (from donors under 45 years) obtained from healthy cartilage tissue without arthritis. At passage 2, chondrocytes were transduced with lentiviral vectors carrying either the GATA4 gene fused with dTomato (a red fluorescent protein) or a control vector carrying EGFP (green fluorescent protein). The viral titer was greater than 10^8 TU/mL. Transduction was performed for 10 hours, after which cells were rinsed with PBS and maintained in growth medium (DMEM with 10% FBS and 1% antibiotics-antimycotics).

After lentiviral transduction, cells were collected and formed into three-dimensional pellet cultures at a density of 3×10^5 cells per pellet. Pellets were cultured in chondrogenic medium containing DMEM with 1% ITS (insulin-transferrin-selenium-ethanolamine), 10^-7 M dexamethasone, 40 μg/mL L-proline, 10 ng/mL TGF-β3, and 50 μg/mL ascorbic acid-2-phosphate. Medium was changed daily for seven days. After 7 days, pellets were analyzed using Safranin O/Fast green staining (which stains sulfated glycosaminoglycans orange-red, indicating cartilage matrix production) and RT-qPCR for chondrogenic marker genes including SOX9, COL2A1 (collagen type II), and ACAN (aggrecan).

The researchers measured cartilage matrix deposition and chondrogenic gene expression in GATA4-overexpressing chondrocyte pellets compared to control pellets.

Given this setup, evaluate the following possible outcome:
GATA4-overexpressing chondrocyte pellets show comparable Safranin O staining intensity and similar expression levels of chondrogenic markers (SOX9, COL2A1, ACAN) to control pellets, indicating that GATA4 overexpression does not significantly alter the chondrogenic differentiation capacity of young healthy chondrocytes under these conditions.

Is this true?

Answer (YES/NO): NO